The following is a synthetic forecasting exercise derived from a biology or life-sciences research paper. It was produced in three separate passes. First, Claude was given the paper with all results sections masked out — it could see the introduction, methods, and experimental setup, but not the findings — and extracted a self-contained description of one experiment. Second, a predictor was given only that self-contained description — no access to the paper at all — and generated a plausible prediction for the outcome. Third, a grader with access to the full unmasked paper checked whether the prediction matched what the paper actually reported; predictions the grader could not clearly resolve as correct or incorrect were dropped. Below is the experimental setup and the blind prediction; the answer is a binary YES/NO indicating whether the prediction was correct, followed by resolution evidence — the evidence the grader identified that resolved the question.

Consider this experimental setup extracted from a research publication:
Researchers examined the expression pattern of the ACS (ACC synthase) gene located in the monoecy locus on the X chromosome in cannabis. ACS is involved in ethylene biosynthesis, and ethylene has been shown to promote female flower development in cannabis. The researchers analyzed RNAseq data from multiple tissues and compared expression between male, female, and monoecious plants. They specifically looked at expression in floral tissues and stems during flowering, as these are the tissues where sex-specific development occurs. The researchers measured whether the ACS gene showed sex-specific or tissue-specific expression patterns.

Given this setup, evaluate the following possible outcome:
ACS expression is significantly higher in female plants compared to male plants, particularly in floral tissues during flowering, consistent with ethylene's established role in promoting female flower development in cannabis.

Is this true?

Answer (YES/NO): YES